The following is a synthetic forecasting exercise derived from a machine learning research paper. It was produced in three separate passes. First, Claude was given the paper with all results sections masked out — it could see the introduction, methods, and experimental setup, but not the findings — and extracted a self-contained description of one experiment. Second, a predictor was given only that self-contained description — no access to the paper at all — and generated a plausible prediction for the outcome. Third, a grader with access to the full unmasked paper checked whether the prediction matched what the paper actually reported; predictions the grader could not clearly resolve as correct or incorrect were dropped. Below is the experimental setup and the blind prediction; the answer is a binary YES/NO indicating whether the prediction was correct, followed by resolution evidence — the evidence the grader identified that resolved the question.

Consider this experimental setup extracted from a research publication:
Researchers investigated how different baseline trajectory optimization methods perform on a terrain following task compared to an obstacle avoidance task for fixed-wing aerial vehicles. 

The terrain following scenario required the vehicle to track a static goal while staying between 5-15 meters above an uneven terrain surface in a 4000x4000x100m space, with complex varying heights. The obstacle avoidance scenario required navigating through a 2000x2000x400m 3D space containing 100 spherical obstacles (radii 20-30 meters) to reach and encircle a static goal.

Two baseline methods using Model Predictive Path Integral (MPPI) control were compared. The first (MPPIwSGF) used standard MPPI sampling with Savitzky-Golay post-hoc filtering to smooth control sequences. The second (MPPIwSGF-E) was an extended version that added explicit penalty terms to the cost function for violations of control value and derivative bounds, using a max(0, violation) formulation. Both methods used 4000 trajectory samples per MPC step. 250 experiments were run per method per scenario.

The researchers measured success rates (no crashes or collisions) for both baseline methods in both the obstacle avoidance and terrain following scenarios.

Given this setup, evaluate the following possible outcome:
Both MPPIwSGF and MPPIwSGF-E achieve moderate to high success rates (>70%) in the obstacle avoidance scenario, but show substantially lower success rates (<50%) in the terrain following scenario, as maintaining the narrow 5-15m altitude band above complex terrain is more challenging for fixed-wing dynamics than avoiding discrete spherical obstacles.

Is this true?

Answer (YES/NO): NO